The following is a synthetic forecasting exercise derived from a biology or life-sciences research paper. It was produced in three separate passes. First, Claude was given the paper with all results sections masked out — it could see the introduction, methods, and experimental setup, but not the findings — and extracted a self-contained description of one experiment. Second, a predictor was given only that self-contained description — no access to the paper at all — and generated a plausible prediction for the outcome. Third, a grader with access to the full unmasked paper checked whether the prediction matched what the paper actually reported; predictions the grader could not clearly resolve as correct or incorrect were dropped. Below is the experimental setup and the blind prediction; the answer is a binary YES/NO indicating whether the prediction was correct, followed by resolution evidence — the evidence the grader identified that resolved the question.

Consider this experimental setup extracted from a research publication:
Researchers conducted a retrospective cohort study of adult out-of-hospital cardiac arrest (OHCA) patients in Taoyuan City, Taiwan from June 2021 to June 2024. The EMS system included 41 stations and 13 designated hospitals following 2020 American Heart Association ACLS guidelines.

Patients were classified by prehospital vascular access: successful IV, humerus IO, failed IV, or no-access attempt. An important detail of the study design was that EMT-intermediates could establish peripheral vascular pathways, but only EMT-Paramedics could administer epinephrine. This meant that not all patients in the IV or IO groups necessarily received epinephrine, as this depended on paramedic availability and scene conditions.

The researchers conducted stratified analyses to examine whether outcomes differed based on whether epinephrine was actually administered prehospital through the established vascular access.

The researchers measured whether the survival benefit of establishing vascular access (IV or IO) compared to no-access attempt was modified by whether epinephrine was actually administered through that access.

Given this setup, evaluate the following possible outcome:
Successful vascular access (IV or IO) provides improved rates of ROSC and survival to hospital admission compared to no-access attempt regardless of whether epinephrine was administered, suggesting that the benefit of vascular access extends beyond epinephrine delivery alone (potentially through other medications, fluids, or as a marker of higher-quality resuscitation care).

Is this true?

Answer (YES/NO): YES